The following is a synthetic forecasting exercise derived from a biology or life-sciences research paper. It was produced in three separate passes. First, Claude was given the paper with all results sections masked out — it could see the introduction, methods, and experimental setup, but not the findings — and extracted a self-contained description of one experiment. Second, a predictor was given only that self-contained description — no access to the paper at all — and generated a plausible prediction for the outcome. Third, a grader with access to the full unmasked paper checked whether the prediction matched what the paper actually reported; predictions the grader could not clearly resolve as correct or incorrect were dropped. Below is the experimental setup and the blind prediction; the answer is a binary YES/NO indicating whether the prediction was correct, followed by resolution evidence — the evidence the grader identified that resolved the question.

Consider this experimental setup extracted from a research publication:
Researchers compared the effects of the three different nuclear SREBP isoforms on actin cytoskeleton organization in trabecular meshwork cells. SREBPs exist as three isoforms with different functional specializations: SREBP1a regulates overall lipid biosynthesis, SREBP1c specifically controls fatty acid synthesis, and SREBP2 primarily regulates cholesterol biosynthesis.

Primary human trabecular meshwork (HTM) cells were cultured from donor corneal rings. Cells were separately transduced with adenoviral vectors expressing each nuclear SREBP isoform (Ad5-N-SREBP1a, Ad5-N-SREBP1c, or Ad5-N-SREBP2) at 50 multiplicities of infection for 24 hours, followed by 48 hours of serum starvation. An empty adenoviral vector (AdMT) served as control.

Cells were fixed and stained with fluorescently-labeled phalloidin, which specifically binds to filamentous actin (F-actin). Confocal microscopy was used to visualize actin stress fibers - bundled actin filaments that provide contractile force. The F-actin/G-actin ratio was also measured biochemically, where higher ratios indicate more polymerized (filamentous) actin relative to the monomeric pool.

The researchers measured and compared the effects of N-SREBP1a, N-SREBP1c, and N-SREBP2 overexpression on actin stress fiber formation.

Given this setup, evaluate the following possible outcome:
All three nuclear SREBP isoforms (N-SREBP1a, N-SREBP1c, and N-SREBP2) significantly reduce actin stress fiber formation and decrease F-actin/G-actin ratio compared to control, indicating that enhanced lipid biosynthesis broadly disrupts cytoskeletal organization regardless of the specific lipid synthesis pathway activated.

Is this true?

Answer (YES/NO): NO